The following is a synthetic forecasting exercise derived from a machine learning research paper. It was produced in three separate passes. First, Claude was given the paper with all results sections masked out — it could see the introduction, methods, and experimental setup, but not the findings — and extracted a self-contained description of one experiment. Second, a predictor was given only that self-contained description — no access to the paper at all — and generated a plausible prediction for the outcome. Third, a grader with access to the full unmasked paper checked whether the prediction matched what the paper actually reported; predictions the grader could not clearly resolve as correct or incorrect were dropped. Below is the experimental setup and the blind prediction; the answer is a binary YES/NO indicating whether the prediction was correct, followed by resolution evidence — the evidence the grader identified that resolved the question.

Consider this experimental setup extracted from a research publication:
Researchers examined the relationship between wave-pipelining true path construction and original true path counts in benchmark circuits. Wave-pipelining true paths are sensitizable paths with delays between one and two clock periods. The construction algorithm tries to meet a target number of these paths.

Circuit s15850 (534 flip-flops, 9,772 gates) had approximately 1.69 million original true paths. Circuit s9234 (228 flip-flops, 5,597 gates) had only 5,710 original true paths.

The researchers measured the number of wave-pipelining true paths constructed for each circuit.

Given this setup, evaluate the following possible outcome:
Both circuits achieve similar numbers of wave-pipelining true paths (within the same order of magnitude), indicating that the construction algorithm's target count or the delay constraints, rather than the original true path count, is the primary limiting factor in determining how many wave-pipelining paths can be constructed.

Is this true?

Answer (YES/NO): YES